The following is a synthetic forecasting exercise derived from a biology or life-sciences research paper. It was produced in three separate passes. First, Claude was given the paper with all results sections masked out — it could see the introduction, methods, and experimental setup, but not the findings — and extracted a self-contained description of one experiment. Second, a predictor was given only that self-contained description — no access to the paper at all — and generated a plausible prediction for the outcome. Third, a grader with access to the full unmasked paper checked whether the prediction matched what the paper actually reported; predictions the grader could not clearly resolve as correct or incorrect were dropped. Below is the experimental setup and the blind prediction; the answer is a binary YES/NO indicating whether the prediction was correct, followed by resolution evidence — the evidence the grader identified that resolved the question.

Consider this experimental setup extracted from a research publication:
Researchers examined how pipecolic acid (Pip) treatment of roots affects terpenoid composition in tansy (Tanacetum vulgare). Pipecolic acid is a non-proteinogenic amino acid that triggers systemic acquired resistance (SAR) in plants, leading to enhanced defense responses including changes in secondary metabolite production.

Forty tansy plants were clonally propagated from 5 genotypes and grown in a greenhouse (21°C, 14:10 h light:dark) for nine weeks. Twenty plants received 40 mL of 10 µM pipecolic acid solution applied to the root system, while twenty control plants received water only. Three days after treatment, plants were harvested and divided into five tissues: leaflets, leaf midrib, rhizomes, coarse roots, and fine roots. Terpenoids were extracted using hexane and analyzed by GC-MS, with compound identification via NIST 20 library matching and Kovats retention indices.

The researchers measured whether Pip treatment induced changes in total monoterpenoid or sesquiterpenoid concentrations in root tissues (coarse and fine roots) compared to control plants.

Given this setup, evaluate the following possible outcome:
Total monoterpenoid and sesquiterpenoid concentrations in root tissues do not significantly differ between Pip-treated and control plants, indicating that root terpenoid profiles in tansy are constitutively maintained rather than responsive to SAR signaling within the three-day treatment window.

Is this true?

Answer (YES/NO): NO